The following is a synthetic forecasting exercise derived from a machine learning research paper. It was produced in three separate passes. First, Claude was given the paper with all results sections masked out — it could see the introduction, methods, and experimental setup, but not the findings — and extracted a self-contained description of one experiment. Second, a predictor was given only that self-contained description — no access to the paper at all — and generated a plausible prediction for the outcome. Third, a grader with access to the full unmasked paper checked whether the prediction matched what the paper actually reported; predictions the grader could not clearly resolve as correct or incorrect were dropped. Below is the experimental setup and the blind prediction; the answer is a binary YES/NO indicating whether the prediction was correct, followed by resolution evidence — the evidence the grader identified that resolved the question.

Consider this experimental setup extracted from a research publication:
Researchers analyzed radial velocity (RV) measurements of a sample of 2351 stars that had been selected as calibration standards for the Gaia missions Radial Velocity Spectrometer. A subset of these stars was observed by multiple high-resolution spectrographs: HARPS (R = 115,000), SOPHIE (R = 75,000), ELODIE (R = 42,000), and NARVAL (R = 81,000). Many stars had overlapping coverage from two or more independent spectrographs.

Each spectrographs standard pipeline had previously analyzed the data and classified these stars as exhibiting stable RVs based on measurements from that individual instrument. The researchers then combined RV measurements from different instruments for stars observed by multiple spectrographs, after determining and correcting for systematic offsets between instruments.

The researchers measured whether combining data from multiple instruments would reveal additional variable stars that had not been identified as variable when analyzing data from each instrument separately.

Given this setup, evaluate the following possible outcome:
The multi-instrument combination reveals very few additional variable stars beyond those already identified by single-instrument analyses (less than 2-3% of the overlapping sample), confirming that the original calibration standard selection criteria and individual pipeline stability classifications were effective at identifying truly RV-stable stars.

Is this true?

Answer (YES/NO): YES